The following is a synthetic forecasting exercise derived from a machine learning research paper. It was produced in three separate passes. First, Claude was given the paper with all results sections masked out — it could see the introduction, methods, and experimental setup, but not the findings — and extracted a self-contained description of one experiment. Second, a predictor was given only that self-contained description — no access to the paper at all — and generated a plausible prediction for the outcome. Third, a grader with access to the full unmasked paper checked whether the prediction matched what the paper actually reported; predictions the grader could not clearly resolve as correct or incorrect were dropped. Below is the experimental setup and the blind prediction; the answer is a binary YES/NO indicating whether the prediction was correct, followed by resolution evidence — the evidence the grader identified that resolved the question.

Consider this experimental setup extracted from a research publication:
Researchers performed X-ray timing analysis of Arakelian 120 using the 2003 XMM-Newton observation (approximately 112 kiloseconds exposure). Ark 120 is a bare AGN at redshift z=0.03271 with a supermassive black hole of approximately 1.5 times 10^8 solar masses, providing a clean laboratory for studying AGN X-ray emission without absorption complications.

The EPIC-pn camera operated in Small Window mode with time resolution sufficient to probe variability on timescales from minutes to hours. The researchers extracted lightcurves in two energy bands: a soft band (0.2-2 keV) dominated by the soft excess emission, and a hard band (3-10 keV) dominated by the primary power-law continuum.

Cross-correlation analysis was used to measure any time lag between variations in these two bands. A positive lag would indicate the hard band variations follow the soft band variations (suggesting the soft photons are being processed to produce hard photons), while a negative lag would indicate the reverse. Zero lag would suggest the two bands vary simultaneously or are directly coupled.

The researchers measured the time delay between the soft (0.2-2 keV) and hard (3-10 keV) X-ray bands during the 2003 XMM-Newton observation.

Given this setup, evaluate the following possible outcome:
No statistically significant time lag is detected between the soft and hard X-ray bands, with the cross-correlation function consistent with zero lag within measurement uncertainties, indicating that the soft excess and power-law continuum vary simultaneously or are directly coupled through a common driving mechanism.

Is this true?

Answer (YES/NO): YES